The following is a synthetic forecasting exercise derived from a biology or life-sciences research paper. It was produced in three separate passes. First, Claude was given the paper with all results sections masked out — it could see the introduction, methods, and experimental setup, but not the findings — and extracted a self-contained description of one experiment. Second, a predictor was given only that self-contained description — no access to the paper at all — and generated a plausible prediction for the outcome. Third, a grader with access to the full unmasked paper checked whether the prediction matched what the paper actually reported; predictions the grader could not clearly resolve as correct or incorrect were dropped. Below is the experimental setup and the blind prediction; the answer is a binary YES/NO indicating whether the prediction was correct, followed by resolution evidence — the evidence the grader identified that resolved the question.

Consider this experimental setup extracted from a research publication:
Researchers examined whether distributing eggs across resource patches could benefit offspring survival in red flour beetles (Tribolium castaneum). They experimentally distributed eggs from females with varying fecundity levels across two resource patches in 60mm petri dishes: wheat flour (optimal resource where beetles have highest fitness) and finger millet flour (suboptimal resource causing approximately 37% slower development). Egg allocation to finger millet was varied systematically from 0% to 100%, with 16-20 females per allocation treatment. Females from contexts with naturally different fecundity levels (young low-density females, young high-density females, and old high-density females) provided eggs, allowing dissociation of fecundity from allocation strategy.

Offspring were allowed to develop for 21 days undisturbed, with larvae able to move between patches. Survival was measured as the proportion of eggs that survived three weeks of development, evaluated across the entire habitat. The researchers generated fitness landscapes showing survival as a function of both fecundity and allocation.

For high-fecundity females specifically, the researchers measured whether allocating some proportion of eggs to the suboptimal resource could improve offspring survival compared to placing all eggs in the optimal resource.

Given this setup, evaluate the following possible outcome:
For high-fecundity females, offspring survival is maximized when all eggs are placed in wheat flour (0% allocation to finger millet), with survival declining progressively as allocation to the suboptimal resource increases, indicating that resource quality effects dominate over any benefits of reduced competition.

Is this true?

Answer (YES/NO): NO